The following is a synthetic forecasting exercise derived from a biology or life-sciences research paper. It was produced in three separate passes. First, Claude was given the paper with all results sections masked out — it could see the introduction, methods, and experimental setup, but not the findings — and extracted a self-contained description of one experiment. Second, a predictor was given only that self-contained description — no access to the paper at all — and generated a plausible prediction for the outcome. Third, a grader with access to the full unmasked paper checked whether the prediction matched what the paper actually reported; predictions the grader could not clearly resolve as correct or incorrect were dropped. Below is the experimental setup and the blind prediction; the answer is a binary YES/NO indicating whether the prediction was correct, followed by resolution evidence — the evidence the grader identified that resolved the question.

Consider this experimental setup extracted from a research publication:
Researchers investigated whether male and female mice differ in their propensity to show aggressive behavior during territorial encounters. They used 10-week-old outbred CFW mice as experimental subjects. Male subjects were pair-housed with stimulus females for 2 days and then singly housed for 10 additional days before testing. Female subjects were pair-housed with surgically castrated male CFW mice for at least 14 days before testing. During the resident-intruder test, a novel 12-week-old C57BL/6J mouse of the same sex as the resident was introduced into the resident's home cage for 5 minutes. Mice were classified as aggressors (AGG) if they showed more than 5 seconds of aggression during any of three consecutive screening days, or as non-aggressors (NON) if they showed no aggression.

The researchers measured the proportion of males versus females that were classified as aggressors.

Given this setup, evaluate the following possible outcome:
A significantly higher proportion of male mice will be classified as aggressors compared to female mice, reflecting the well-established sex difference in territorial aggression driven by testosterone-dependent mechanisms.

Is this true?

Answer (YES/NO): YES